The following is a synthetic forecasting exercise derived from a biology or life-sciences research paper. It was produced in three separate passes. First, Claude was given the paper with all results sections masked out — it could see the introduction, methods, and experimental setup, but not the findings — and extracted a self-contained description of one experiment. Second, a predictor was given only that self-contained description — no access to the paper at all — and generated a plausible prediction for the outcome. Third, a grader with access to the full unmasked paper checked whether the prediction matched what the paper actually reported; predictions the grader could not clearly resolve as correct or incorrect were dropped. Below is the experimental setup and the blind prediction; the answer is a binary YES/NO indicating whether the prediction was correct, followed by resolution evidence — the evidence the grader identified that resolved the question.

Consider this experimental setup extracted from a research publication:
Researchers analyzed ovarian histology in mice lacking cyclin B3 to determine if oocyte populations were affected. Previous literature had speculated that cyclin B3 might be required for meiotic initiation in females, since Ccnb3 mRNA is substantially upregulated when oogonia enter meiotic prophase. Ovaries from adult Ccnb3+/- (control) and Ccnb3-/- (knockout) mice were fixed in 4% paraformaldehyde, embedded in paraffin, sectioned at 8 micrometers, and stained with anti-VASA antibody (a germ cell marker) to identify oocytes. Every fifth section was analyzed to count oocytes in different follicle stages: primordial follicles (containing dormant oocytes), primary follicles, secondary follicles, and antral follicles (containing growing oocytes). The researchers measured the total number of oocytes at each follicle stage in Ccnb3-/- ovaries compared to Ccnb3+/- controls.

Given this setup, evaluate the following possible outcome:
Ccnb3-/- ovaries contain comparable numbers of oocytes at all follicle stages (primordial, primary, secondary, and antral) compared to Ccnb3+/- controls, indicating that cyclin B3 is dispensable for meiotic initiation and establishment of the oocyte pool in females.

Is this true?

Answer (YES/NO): YES